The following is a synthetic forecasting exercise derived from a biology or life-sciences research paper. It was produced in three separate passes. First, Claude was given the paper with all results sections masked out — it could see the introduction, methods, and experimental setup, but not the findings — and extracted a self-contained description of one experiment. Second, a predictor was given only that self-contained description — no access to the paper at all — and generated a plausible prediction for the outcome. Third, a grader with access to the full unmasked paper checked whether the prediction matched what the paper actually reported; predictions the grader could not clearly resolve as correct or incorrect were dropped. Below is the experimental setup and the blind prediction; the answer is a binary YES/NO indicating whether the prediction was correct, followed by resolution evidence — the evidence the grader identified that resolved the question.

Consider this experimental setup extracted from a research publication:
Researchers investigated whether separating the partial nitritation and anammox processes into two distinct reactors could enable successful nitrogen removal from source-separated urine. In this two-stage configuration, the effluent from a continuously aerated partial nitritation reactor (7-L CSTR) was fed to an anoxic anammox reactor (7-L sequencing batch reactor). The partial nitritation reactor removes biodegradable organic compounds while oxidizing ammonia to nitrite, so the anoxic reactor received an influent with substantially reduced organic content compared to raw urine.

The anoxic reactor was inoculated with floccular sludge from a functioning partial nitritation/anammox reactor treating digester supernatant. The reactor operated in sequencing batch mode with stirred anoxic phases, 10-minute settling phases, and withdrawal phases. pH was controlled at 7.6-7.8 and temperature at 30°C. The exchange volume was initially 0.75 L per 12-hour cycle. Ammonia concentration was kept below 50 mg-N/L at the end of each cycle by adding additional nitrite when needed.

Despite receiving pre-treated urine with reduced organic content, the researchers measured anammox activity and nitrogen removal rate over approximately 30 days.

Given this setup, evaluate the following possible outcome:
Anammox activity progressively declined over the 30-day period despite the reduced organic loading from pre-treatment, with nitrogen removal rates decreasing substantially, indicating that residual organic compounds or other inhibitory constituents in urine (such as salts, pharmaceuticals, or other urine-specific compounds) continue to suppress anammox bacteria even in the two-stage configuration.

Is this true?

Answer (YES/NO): YES